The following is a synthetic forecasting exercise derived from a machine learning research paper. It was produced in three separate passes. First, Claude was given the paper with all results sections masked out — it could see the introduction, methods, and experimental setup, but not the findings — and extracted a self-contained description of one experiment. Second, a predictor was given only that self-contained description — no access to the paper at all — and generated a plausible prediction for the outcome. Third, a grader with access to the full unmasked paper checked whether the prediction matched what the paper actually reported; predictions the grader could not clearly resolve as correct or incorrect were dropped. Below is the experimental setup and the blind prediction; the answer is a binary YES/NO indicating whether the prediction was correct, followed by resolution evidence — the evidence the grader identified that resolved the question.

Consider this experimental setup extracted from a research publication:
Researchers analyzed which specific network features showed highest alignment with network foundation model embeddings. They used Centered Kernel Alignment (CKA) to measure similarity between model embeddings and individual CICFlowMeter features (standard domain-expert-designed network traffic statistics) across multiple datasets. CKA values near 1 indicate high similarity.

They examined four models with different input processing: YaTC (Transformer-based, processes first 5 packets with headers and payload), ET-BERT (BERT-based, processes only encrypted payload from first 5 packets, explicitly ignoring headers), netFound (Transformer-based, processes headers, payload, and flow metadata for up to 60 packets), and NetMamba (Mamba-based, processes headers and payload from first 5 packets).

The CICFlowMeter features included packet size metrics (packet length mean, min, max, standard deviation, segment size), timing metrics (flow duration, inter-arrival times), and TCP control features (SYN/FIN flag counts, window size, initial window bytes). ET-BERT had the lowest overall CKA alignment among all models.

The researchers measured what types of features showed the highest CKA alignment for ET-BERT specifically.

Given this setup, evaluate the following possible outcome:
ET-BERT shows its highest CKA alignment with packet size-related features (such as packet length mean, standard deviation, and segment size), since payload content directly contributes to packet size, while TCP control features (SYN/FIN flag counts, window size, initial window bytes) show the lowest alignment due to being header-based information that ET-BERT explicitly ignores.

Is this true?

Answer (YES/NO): NO